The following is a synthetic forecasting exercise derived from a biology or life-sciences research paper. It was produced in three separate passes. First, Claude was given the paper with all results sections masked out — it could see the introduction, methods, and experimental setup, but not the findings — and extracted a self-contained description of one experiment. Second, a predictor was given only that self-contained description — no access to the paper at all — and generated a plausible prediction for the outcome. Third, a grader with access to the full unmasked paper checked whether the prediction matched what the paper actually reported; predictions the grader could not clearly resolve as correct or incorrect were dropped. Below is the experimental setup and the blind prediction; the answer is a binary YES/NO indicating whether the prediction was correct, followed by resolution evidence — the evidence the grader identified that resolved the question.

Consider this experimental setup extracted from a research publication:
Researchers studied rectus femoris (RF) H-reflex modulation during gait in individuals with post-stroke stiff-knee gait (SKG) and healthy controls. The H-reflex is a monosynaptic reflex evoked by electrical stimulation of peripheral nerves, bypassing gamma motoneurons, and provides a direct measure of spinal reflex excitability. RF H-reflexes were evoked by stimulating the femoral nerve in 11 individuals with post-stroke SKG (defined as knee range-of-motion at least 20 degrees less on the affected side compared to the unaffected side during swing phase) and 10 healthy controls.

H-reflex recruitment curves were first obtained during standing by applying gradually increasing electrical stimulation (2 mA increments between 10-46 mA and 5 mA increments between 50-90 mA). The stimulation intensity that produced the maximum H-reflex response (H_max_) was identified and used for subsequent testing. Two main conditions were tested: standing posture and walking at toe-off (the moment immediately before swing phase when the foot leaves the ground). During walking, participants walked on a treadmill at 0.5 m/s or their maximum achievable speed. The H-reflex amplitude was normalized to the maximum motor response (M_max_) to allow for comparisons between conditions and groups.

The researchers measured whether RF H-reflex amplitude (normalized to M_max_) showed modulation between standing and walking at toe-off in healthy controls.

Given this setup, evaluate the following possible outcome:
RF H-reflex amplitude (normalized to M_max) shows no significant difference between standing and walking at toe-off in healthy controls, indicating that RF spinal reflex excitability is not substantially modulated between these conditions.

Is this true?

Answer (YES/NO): NO